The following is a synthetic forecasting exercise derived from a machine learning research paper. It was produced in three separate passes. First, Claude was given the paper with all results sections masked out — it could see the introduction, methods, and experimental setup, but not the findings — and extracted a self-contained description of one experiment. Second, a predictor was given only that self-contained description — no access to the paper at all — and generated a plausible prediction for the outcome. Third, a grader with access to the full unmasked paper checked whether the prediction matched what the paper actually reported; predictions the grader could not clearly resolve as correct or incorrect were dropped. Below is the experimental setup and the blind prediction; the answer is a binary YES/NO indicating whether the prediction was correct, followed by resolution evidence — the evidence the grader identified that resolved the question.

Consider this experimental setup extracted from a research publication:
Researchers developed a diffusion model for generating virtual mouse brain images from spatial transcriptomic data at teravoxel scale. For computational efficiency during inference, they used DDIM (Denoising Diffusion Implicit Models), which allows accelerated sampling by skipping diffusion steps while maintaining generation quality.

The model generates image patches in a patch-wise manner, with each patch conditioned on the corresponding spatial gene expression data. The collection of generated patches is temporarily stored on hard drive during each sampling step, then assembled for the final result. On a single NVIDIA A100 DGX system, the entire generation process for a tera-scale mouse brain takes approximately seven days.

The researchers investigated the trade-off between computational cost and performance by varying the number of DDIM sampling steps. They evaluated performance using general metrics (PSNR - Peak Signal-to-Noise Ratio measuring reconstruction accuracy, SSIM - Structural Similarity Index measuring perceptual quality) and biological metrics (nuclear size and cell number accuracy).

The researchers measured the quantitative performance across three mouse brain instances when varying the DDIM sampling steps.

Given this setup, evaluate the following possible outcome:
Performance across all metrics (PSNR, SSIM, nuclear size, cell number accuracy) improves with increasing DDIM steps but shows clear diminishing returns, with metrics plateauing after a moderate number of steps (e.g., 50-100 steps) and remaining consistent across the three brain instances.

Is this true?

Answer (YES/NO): NO